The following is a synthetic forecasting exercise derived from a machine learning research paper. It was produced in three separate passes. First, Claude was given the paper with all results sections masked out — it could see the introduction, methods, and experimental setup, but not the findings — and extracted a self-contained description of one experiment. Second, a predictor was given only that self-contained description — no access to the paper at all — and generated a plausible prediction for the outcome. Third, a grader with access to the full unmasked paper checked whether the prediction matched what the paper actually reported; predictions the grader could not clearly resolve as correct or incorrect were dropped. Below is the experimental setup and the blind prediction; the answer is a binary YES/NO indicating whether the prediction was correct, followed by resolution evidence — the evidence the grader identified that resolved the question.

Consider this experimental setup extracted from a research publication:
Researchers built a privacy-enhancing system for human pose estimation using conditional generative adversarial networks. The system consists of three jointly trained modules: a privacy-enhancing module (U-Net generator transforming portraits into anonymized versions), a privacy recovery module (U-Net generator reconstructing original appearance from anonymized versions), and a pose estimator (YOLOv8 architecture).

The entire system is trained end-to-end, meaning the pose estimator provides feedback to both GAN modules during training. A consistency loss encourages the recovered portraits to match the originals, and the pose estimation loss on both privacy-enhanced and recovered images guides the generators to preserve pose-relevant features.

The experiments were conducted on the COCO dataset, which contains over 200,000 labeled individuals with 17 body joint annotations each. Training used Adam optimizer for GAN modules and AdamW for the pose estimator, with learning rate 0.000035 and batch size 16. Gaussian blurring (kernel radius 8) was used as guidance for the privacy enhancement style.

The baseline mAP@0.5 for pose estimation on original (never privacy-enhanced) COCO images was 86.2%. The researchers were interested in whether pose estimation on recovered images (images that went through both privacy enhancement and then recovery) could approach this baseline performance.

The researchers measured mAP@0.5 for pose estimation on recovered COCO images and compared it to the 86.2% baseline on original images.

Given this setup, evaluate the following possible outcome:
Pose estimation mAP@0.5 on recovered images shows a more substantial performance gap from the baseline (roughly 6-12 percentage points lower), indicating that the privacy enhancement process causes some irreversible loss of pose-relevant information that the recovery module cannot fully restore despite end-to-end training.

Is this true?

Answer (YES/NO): NO